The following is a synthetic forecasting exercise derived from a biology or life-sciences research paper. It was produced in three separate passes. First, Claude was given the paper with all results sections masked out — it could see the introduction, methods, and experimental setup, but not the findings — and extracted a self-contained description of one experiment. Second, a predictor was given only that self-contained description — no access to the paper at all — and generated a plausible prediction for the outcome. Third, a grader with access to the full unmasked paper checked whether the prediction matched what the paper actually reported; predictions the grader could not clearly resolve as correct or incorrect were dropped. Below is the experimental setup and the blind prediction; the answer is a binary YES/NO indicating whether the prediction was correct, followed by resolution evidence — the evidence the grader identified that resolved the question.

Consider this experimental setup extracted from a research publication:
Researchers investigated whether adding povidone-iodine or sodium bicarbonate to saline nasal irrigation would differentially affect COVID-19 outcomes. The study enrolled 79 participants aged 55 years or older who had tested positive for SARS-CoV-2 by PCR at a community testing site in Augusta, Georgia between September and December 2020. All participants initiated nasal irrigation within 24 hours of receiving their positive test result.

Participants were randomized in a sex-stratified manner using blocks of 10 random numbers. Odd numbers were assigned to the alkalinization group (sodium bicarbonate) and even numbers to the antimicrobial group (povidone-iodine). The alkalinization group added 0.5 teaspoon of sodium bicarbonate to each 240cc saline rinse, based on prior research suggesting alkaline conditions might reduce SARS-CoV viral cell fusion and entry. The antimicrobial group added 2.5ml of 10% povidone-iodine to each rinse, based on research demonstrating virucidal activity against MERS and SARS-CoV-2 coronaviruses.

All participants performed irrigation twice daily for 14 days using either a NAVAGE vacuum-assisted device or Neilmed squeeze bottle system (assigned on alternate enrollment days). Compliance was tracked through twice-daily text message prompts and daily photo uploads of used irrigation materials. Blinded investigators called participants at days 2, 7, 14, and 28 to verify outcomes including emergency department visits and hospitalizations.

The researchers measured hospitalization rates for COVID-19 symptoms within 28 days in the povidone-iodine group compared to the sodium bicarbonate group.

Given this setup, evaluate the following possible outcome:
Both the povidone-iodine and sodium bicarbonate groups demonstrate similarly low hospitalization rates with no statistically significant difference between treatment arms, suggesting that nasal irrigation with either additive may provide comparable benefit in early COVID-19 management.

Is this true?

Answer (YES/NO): YES